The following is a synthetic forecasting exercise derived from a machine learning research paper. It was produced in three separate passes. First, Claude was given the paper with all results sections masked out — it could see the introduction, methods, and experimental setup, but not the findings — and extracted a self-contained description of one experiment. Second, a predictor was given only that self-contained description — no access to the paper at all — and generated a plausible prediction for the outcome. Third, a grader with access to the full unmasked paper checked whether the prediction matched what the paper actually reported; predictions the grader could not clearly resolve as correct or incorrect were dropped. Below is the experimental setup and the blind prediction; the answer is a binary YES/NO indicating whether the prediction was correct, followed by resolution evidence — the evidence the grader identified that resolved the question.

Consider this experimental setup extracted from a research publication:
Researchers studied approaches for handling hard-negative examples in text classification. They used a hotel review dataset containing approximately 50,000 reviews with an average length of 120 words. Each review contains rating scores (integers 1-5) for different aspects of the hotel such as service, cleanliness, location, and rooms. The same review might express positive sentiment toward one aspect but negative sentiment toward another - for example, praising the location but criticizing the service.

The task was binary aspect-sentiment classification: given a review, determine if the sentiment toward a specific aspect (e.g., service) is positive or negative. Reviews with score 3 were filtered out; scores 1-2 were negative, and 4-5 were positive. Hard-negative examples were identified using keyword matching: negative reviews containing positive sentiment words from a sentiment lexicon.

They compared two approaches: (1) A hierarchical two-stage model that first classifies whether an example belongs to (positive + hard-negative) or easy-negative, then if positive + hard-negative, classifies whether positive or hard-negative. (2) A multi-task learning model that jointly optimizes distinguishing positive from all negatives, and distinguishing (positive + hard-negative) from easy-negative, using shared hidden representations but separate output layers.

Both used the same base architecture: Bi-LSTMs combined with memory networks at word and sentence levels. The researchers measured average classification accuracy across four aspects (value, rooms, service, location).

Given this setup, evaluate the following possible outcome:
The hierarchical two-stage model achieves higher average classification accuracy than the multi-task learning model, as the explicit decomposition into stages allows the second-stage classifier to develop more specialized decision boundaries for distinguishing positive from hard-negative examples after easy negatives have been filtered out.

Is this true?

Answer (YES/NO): NO